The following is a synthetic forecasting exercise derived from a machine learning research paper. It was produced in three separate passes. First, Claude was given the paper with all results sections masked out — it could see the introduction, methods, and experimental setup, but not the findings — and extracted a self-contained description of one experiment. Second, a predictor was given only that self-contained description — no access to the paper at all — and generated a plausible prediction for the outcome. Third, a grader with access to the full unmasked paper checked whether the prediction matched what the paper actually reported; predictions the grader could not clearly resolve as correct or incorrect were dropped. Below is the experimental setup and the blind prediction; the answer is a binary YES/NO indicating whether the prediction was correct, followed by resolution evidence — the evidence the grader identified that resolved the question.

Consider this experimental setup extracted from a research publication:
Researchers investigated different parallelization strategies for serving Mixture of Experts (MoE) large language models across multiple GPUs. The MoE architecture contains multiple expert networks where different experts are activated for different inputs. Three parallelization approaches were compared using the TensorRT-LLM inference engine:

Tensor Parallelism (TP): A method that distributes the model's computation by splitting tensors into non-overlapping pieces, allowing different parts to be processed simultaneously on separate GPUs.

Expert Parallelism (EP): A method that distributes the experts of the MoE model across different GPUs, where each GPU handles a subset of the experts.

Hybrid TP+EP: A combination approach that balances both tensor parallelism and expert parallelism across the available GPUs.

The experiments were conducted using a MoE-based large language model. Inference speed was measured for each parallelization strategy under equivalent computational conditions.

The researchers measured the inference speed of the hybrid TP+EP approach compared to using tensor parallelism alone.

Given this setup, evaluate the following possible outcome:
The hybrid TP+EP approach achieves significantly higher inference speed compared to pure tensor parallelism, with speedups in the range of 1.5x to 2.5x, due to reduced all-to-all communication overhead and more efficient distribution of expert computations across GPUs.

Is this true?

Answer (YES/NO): YES